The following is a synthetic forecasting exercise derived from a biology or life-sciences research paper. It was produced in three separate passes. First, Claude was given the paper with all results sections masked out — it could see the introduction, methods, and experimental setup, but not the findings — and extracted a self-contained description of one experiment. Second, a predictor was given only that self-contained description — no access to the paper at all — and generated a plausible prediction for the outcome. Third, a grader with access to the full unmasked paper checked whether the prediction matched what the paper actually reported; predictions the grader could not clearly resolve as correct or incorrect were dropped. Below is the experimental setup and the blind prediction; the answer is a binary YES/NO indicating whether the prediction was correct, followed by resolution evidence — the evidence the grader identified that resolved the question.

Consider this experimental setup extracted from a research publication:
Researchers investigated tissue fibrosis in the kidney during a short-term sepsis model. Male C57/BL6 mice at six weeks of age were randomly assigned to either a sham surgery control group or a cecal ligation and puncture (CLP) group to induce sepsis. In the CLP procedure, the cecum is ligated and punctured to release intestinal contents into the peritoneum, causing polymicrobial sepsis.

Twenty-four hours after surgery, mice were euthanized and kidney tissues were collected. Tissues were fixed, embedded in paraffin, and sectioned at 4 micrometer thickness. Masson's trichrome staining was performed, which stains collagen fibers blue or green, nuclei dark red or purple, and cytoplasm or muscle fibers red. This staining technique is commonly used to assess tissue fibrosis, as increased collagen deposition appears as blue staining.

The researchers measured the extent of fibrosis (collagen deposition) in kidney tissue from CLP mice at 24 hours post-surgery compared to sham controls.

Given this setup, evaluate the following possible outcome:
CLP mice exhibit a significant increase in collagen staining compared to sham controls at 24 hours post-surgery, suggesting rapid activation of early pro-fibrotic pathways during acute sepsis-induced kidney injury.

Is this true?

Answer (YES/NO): YES